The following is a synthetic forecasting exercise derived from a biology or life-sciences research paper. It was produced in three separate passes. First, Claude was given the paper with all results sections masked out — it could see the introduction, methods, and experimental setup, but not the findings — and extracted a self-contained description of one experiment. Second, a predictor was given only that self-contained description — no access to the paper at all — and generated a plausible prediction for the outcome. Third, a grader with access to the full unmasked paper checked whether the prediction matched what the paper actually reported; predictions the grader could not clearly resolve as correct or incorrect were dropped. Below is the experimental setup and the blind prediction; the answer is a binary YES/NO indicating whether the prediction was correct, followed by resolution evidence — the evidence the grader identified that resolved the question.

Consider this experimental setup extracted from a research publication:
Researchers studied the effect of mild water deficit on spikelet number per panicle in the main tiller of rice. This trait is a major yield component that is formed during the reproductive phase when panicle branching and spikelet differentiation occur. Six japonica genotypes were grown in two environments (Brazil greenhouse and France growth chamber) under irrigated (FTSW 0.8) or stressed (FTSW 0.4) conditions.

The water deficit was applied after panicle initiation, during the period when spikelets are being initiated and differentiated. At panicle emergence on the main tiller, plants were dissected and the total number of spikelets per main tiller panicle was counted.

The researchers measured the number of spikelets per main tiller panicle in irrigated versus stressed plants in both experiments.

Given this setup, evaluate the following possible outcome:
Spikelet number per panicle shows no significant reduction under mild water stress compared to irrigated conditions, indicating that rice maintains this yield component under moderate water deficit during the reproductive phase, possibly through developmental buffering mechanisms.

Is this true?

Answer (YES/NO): NO